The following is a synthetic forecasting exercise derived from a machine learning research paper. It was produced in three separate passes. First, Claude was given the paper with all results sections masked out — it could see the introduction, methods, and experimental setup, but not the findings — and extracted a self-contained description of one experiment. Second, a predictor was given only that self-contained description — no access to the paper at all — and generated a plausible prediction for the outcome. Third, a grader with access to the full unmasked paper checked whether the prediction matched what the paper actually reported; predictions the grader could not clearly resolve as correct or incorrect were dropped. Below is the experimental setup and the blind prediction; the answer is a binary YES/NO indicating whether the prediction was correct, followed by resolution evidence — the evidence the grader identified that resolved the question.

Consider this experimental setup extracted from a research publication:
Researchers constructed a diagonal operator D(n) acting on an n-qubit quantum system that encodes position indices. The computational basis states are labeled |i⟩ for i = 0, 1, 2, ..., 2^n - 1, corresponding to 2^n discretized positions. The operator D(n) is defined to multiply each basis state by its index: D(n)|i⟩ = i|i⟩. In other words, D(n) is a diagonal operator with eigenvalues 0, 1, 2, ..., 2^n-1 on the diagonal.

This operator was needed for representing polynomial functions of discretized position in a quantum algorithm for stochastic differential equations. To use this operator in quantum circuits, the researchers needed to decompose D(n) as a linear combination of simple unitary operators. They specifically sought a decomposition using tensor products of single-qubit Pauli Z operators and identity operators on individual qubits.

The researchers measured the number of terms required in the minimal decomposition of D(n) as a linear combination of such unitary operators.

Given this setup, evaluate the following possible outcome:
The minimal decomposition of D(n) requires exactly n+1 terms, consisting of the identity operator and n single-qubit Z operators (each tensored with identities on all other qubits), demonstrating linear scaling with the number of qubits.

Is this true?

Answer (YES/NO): YES